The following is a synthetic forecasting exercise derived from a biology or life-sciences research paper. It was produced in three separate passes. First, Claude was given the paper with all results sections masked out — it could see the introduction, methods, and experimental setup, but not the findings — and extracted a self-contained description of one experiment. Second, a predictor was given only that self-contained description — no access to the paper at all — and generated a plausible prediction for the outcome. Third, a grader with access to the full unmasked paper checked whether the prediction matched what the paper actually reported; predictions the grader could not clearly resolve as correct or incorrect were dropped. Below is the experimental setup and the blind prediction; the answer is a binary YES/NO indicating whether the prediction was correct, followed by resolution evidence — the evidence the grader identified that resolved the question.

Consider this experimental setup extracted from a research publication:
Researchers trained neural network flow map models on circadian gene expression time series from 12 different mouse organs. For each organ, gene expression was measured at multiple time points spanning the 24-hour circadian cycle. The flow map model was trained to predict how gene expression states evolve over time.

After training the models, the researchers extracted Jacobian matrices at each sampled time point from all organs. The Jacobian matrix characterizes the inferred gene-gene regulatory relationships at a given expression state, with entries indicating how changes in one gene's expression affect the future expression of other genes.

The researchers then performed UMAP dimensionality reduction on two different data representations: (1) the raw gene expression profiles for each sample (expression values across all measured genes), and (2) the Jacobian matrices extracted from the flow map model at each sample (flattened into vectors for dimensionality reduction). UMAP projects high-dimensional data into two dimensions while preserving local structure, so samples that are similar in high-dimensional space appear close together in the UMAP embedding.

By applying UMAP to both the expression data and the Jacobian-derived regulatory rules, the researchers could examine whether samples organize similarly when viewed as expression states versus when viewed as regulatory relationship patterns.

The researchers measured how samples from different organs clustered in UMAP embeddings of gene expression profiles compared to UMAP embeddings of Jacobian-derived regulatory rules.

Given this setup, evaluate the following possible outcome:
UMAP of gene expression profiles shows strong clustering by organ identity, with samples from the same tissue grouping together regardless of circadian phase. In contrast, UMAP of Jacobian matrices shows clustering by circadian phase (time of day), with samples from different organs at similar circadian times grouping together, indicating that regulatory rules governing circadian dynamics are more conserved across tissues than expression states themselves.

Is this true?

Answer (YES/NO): NO